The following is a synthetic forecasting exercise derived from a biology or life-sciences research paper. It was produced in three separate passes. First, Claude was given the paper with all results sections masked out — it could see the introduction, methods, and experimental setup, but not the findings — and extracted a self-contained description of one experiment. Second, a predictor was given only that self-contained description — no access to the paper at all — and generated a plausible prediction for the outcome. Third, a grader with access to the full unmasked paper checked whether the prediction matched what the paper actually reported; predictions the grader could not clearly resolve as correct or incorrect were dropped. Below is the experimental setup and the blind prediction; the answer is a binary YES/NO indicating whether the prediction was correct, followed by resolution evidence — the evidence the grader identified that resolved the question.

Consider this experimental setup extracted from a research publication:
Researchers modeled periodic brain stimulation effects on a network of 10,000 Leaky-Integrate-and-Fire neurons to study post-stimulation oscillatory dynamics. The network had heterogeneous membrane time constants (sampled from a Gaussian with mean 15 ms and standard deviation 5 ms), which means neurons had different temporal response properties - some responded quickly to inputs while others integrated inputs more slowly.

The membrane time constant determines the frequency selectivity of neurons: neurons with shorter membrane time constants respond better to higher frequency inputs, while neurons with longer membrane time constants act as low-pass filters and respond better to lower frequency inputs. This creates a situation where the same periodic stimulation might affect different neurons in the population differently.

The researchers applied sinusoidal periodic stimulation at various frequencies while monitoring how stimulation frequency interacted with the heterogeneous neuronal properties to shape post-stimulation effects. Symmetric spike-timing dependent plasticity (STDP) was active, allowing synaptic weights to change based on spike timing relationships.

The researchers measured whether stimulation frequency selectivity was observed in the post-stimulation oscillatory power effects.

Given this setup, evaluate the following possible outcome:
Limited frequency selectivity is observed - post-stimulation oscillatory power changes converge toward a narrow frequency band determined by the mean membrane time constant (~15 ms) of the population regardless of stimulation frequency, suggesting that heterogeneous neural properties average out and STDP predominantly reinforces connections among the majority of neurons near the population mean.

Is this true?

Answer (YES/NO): NO